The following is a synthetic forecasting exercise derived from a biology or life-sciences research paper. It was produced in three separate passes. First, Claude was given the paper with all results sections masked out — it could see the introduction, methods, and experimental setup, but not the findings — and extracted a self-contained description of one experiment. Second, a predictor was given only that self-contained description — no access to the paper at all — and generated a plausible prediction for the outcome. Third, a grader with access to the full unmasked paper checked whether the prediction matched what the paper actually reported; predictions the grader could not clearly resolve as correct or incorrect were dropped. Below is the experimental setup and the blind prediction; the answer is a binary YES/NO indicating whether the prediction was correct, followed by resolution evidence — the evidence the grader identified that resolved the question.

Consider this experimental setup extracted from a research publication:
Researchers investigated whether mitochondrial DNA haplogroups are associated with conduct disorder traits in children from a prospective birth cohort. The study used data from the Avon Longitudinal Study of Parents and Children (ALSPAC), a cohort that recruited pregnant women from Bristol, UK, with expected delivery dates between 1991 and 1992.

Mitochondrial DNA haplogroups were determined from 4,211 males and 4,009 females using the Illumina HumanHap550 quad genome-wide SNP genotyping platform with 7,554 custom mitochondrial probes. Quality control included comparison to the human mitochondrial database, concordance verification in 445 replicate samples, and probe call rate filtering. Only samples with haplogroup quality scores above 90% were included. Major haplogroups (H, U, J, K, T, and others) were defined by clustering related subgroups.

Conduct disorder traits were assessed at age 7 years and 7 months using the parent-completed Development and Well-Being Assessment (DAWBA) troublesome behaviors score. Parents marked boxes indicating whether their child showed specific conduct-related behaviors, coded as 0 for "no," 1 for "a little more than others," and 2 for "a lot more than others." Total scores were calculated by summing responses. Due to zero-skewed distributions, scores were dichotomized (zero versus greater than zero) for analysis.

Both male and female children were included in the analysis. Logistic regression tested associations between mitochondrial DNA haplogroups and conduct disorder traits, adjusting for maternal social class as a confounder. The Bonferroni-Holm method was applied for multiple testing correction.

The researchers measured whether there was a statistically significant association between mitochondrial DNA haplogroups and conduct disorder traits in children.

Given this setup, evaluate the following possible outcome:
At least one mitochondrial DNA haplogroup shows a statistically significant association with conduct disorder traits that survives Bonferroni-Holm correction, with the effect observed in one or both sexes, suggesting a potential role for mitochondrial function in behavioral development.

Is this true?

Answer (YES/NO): NO